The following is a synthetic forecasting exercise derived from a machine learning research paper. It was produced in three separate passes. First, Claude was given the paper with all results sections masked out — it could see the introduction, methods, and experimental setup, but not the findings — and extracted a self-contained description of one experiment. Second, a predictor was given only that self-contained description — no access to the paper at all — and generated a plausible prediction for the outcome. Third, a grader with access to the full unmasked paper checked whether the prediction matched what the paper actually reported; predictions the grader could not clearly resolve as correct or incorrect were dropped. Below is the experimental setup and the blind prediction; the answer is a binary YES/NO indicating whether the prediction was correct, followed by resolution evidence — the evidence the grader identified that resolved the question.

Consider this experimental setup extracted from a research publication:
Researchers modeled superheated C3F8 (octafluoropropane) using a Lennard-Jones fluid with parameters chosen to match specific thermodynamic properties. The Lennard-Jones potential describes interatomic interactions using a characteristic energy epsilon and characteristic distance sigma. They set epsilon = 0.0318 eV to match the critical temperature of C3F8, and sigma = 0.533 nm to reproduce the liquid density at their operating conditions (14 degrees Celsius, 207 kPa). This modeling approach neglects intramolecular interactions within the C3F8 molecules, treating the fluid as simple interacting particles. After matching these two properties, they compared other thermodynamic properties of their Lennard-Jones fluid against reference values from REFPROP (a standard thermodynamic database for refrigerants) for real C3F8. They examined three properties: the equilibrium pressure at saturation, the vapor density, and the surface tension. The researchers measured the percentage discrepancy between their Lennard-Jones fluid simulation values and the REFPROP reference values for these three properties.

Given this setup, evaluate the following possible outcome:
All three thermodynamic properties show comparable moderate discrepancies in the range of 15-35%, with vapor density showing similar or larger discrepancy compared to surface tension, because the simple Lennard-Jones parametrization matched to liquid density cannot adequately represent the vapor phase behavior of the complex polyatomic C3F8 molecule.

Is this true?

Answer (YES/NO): YES